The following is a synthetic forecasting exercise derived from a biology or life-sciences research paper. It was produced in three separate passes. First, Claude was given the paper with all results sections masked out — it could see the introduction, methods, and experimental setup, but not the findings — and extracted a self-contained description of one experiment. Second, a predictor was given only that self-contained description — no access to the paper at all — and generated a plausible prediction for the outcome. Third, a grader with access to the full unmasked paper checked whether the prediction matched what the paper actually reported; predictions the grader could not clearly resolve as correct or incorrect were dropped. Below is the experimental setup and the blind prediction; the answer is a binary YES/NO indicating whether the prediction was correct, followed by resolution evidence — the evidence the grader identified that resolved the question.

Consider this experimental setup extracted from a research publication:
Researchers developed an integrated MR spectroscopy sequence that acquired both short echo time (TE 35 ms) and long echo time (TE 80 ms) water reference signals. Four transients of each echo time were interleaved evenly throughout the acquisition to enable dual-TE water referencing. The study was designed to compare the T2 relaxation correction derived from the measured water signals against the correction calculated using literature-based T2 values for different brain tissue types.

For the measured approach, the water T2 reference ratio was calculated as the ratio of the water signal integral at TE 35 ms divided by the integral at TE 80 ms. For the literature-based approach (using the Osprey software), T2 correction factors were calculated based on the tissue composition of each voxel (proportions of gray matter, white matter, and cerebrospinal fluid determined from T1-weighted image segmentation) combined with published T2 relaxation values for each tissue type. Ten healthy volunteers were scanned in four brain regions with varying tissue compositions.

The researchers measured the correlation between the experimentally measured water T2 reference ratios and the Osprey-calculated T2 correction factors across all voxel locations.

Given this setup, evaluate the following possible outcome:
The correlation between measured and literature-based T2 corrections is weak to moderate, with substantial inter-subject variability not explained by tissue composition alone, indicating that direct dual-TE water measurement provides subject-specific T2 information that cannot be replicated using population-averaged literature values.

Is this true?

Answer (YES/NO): NO